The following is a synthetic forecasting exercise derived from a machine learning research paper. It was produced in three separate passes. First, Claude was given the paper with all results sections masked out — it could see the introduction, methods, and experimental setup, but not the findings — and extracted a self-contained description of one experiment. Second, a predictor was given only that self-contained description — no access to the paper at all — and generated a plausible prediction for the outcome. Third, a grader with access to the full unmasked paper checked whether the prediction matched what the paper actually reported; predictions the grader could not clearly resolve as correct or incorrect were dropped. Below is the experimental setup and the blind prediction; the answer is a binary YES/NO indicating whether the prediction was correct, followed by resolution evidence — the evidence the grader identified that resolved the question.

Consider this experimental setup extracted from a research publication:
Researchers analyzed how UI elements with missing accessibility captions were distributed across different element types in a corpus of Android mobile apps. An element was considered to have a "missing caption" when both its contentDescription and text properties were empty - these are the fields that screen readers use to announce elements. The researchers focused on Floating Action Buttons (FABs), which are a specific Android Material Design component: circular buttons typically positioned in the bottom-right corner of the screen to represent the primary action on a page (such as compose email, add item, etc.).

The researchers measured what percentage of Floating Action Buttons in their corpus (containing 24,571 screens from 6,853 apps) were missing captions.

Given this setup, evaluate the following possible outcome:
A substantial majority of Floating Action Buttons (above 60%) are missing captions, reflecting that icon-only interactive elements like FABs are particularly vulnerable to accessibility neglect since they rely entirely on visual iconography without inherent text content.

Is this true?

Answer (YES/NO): YES